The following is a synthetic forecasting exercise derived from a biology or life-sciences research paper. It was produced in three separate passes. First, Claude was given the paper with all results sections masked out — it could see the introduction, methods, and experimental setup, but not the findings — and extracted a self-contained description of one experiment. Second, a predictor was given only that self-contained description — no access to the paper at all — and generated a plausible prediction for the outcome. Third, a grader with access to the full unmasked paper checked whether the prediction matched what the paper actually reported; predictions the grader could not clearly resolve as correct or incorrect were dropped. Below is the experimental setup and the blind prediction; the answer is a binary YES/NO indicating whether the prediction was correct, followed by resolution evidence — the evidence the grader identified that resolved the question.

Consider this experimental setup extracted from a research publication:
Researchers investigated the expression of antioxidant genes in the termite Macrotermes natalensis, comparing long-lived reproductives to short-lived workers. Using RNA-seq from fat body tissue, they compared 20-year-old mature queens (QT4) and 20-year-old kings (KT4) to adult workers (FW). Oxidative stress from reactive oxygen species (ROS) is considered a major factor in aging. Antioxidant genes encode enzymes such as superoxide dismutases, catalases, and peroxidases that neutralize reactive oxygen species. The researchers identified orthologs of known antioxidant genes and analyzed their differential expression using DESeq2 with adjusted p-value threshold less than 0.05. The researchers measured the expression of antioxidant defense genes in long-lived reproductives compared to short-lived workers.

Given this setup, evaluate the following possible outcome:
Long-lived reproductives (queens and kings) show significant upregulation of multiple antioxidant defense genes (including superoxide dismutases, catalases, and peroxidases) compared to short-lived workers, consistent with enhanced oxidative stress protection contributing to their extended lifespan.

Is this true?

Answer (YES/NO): NO